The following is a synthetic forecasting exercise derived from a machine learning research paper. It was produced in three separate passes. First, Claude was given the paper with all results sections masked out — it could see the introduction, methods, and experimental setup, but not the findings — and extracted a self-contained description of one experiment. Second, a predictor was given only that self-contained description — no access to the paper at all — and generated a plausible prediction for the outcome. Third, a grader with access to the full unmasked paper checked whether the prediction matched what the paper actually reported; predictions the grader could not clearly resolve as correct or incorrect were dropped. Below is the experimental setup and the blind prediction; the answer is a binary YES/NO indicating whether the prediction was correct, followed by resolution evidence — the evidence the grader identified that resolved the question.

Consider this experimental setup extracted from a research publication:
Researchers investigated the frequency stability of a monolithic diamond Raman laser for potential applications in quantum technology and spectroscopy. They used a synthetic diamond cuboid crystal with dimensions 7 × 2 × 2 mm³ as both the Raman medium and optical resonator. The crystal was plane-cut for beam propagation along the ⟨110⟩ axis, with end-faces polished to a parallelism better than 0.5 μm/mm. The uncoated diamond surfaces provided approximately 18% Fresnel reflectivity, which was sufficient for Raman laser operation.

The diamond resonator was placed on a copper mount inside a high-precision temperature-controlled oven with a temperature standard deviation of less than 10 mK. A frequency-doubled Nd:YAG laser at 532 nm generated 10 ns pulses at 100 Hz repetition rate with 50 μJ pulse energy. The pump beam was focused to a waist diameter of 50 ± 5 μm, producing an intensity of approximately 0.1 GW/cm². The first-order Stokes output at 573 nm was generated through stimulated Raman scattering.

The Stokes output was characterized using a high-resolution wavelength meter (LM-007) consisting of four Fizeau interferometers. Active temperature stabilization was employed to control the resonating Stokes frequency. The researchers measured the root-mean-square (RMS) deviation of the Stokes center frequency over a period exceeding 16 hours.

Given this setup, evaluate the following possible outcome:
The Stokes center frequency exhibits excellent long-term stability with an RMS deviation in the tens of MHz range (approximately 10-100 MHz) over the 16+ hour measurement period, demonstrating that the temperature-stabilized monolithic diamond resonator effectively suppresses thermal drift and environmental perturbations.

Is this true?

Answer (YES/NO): NO